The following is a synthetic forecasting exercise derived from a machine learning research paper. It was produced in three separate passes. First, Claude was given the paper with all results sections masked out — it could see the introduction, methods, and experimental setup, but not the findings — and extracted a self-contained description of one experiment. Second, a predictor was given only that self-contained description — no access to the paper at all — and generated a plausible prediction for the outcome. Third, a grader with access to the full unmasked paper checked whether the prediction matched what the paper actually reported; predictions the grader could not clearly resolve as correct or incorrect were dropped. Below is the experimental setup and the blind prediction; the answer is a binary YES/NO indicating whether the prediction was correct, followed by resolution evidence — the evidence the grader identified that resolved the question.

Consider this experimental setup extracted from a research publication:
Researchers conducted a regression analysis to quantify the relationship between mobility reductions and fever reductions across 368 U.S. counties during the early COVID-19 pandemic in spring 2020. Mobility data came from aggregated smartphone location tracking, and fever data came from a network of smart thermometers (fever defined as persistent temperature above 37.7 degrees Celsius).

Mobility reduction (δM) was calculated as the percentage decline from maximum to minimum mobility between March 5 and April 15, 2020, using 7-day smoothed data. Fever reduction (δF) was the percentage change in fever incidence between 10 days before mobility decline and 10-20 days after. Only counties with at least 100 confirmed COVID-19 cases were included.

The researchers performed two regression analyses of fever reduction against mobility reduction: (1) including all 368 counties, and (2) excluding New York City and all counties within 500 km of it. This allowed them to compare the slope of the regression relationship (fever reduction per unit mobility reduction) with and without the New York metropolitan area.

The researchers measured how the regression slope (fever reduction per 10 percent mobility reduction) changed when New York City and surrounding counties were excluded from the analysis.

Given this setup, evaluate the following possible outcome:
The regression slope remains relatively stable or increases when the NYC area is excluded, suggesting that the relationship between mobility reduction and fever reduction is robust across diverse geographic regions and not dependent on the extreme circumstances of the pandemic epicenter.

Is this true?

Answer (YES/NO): YES